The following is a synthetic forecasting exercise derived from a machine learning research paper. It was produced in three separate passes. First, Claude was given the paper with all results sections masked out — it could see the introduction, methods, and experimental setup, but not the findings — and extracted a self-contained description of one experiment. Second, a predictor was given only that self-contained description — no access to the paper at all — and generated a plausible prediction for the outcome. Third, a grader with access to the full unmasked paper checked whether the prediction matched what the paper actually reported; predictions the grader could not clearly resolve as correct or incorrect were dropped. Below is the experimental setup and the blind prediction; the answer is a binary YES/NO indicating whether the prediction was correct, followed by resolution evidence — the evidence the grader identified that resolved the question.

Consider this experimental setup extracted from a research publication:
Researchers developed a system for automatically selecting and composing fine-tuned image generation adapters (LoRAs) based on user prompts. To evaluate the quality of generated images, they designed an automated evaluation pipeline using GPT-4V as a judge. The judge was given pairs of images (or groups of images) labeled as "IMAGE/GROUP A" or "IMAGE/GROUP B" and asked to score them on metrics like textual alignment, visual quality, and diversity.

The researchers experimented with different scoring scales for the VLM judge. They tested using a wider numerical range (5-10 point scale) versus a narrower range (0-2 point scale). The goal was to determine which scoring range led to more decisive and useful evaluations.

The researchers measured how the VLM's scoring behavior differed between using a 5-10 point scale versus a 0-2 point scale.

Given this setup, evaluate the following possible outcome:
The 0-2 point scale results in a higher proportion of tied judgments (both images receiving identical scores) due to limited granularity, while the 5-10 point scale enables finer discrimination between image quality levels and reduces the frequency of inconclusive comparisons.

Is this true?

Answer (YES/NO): NO